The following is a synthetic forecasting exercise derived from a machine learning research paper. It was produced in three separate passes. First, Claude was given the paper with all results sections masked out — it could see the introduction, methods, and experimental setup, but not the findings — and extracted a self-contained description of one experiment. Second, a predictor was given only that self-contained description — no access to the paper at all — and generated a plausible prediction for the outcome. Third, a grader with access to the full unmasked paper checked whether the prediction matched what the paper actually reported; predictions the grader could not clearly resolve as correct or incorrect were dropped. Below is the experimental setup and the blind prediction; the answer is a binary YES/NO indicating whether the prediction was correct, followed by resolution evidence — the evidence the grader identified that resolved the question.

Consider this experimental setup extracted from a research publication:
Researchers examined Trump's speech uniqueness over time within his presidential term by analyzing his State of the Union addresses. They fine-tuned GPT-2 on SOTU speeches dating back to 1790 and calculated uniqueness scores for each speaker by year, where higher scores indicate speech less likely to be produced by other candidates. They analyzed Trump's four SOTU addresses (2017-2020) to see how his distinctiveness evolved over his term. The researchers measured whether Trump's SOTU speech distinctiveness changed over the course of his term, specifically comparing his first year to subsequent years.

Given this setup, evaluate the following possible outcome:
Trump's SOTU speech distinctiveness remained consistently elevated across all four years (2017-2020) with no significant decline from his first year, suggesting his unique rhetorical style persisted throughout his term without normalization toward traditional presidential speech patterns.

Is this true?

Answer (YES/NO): NO